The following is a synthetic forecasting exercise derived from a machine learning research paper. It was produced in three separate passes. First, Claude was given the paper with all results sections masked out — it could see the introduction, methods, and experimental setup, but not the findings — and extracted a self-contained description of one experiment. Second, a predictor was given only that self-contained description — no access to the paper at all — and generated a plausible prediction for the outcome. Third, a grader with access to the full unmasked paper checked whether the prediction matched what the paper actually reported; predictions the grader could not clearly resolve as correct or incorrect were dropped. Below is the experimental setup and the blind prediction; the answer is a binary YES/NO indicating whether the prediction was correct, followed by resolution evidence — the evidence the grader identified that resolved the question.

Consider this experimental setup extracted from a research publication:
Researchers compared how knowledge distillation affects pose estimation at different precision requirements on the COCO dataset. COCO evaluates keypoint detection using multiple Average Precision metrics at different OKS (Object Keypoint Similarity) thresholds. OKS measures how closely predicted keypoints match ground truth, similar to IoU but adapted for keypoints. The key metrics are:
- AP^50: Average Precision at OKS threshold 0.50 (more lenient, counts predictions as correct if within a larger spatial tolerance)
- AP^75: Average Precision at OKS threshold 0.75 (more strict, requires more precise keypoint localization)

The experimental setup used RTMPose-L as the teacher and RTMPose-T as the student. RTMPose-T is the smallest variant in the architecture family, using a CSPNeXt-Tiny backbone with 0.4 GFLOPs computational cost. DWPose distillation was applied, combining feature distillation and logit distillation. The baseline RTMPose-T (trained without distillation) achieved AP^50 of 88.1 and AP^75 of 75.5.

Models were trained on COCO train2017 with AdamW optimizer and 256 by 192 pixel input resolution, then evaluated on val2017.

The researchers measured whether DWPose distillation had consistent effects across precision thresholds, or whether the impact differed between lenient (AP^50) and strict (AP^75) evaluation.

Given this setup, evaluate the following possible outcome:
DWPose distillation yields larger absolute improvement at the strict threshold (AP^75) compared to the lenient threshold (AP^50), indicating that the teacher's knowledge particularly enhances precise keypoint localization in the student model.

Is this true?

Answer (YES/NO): NO